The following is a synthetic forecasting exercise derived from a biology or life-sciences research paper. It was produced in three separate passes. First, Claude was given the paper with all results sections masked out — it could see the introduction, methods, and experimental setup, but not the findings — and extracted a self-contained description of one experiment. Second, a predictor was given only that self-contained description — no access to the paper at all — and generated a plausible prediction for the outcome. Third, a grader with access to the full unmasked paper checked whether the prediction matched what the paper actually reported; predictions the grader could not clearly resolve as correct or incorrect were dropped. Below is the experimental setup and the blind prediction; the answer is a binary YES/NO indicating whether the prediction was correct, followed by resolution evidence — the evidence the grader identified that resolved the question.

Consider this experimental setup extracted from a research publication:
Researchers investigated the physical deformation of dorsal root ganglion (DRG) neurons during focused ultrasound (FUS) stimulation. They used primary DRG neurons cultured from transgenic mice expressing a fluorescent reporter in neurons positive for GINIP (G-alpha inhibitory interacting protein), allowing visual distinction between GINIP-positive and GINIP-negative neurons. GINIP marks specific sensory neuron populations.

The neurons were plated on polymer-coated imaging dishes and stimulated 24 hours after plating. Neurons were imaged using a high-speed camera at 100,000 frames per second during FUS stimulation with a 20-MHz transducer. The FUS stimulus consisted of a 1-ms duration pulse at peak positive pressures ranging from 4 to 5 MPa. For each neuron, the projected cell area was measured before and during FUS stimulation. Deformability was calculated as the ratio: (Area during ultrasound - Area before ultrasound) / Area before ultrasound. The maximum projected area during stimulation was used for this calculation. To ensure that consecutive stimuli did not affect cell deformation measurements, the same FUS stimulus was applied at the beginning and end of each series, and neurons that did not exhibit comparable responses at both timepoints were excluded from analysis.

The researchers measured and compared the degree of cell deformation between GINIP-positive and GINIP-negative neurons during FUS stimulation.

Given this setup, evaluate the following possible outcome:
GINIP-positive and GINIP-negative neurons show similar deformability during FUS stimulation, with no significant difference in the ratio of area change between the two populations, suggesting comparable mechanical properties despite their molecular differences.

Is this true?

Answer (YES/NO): NO